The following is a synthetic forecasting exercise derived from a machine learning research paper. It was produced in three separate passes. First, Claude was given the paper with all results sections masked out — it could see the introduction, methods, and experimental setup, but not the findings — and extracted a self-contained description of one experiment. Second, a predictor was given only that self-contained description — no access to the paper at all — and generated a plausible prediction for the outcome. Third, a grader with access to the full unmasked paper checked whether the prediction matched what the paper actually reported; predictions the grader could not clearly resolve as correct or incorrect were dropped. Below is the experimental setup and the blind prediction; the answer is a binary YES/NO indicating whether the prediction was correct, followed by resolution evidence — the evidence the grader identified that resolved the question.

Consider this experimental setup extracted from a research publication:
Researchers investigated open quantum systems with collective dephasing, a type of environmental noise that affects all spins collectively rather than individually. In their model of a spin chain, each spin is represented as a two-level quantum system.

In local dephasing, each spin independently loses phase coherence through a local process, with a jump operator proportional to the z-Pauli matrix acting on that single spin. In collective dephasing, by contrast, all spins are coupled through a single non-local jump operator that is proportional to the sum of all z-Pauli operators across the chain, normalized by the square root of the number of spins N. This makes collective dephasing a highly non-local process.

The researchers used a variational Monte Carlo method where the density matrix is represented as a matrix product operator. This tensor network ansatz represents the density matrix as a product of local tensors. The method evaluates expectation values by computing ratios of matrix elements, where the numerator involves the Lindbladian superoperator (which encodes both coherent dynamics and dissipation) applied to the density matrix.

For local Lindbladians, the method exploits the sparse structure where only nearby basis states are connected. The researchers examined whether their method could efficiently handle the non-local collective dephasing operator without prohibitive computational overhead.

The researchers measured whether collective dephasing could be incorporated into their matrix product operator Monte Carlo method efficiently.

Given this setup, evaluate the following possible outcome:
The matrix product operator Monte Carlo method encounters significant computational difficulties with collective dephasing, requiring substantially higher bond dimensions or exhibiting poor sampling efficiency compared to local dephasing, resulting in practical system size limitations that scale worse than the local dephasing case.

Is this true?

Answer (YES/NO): NO